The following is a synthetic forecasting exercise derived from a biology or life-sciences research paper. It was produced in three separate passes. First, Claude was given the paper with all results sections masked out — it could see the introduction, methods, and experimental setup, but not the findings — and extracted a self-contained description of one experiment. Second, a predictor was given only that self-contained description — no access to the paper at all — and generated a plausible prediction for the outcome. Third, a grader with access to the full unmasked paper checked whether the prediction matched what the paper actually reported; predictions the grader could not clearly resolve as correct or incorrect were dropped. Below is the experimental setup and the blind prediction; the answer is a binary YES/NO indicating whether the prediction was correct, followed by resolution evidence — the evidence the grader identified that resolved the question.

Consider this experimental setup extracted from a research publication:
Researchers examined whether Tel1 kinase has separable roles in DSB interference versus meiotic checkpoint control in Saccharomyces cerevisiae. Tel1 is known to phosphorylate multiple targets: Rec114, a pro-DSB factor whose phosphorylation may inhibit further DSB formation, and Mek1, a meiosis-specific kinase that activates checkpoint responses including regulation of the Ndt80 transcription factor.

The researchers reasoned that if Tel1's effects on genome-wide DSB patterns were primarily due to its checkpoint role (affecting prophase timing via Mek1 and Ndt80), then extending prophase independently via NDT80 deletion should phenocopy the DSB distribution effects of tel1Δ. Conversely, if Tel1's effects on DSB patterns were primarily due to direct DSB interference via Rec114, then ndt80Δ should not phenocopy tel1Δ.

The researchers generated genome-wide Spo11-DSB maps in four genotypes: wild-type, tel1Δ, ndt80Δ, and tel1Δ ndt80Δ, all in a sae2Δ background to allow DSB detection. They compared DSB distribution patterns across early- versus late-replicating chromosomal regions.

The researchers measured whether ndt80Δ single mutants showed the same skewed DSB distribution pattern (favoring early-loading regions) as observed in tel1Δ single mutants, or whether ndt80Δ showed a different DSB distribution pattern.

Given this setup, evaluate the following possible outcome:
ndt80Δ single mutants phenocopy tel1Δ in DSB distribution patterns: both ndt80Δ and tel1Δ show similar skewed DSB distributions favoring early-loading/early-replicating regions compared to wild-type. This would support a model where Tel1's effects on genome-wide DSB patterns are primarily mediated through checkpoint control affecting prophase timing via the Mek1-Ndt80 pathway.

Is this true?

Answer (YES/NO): NO